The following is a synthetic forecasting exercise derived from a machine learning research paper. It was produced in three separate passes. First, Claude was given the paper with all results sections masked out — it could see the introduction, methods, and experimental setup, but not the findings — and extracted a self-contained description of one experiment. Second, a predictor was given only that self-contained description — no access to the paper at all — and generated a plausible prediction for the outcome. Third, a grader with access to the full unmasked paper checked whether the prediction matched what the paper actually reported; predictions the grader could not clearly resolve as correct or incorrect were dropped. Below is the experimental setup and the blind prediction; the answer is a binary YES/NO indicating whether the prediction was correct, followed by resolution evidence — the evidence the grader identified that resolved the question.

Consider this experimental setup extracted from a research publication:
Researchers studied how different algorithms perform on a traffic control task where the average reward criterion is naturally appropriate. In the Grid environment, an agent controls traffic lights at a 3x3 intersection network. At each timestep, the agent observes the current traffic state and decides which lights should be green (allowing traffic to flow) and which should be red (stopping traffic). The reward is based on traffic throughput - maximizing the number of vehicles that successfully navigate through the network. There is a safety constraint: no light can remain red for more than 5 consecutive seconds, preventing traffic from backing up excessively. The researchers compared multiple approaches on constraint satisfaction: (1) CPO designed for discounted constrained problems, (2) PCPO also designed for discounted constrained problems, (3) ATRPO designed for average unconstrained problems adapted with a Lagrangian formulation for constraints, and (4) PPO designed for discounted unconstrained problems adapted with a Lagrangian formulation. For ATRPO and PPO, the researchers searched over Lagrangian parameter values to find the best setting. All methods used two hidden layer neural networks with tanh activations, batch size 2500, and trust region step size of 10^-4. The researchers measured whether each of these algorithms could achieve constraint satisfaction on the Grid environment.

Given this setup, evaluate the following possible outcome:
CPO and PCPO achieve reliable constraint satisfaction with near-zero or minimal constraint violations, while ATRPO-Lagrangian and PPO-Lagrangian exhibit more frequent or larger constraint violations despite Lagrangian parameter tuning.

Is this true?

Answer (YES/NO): NO